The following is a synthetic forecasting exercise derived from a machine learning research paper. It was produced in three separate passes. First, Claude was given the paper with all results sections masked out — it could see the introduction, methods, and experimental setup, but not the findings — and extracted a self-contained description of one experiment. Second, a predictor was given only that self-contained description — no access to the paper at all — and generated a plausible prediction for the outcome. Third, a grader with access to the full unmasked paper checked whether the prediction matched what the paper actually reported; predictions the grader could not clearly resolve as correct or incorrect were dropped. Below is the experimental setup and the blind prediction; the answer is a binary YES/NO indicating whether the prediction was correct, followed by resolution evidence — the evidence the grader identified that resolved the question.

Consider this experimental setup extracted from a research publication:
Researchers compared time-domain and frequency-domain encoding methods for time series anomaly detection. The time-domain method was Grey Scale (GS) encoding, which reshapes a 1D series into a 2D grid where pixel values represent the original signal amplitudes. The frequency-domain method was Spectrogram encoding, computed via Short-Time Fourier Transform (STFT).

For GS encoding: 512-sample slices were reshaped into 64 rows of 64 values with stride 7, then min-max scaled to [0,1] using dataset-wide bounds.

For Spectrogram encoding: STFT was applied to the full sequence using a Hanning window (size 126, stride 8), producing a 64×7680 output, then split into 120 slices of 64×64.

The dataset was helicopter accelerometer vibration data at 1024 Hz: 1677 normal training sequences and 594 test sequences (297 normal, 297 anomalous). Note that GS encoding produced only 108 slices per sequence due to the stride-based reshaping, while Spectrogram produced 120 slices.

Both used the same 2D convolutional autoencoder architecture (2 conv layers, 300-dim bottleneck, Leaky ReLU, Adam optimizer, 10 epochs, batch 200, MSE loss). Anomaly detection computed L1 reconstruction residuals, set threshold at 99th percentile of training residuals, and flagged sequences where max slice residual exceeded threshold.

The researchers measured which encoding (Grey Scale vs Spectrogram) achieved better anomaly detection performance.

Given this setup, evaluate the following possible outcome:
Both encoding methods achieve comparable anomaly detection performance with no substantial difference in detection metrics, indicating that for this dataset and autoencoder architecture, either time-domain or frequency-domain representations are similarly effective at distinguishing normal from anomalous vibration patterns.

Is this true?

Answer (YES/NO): NO